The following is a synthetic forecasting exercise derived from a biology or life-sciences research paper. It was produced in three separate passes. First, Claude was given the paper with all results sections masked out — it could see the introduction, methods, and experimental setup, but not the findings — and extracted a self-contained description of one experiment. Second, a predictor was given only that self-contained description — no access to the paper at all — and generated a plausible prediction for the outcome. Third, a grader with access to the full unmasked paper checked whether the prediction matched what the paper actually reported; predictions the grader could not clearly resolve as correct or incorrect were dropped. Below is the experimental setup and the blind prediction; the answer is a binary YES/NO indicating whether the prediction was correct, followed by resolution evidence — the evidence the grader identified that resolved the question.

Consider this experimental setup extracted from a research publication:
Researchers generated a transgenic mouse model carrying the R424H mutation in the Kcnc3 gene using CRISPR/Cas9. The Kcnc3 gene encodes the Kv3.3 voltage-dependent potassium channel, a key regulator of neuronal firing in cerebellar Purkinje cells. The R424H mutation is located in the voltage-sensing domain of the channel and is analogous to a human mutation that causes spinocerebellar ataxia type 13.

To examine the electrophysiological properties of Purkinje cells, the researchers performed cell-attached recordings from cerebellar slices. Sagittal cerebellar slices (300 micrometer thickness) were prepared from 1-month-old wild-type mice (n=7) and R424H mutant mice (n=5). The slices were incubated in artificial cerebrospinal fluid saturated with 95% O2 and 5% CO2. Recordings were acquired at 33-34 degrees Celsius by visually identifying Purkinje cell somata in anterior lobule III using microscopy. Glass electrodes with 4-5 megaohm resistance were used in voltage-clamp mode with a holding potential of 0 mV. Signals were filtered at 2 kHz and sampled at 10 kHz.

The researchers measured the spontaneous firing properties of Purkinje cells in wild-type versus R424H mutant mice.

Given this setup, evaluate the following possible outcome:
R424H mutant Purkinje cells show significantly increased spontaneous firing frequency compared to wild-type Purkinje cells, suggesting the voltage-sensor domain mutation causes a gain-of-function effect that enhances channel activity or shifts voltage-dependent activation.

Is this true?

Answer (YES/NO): NO